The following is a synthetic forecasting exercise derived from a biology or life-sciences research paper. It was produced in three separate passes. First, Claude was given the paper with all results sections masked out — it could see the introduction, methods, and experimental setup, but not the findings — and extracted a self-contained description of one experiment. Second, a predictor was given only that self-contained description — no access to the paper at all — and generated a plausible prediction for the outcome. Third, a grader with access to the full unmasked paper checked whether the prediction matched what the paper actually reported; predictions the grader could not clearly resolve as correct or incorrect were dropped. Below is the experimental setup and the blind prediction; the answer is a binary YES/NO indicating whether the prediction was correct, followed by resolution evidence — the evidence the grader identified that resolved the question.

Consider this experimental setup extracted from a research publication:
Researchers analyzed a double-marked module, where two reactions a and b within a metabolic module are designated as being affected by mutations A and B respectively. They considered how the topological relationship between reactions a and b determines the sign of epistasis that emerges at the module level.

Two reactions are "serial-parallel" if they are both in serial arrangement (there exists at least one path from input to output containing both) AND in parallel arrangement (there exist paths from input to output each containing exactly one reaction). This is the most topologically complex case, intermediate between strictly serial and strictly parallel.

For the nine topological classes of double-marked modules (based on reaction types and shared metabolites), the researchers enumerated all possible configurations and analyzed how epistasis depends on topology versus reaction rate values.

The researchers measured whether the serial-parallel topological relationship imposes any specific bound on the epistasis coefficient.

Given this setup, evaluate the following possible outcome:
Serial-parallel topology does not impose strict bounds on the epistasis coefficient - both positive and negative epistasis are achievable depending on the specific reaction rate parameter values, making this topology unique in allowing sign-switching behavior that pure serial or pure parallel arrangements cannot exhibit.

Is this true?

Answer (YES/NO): YES